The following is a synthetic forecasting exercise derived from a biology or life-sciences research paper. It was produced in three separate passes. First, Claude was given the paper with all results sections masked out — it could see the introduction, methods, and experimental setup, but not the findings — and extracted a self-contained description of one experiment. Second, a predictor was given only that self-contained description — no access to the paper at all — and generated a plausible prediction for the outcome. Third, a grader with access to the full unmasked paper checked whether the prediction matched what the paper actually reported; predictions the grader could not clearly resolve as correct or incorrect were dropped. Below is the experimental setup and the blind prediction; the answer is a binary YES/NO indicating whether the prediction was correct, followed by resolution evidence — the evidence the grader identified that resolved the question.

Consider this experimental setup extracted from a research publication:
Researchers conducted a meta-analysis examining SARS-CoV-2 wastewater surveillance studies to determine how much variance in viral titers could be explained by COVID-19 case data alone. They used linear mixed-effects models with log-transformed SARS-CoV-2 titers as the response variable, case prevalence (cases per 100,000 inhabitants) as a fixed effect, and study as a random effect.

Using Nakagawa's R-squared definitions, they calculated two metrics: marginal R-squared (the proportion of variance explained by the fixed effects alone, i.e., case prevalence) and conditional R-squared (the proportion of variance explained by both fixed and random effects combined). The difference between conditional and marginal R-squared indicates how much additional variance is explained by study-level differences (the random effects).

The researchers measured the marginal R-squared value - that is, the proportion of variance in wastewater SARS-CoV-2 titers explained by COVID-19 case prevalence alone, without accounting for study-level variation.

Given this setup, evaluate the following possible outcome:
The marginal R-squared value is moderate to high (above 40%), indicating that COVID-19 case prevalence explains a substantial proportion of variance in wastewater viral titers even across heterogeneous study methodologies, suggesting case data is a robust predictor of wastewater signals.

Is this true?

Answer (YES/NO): NO